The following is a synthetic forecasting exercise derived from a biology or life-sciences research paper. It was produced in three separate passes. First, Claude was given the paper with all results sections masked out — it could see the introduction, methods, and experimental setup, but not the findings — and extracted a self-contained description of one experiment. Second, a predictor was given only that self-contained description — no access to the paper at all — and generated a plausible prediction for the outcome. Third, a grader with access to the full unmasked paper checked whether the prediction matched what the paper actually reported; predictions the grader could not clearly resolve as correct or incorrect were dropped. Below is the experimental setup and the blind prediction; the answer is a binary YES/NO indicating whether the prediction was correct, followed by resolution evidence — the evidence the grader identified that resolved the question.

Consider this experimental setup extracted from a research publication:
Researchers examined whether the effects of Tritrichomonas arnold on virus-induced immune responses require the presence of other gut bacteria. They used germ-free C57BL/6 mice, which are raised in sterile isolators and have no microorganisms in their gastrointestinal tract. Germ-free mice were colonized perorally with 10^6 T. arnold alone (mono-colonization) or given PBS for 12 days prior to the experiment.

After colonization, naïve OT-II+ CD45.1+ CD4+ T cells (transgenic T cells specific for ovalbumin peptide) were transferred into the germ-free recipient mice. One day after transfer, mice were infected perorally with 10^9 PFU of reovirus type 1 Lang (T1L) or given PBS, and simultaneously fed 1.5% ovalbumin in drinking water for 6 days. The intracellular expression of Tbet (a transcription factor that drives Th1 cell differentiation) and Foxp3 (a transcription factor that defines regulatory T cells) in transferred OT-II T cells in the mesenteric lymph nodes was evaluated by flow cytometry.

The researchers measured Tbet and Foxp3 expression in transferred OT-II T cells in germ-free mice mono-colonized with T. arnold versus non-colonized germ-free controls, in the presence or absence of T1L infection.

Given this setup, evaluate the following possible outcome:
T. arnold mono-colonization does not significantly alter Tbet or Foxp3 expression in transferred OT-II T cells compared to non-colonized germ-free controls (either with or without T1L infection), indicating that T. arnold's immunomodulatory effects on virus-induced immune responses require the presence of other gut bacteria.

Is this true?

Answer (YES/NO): NO